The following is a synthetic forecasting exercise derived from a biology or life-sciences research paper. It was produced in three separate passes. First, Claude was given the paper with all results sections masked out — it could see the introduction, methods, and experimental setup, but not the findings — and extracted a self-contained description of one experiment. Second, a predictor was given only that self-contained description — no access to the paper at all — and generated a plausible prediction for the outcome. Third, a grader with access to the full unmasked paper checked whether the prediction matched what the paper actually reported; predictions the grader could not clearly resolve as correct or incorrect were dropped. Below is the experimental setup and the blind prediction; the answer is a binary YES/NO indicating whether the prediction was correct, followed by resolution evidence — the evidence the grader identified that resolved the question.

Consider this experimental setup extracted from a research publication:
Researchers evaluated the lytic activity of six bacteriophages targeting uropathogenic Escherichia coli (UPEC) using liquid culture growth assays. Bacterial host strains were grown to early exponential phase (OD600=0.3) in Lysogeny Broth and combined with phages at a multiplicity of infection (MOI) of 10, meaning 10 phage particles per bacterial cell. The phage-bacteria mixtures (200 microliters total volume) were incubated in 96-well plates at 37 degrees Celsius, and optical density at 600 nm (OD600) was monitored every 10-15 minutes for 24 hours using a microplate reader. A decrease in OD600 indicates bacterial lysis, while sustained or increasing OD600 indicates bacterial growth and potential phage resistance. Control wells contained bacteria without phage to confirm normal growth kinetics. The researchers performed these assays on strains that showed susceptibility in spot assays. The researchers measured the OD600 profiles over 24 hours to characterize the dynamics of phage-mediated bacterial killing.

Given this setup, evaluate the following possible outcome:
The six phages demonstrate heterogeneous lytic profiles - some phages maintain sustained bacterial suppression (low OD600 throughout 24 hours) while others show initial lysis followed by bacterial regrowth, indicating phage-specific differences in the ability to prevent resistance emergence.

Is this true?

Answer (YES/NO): YES